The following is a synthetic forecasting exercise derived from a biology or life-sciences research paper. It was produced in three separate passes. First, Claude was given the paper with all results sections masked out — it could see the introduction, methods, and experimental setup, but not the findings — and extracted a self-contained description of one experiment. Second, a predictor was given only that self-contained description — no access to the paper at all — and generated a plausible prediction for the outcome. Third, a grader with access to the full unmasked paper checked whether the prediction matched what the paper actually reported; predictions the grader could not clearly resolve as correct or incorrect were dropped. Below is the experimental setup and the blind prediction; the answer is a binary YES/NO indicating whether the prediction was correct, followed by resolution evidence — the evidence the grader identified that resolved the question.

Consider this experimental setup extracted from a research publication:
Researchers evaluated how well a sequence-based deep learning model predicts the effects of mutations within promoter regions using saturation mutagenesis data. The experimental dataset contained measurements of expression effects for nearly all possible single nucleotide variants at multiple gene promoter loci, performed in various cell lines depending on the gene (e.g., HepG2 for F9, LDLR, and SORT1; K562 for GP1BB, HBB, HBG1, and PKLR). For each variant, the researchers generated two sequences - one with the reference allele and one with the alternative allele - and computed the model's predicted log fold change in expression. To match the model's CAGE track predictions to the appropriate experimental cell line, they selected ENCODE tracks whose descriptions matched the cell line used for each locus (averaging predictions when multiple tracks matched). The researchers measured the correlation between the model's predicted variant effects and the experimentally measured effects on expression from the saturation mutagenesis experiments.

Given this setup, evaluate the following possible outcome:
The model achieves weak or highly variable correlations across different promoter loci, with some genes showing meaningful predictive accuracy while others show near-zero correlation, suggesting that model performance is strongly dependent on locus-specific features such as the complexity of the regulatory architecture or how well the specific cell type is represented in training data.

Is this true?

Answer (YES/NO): NO